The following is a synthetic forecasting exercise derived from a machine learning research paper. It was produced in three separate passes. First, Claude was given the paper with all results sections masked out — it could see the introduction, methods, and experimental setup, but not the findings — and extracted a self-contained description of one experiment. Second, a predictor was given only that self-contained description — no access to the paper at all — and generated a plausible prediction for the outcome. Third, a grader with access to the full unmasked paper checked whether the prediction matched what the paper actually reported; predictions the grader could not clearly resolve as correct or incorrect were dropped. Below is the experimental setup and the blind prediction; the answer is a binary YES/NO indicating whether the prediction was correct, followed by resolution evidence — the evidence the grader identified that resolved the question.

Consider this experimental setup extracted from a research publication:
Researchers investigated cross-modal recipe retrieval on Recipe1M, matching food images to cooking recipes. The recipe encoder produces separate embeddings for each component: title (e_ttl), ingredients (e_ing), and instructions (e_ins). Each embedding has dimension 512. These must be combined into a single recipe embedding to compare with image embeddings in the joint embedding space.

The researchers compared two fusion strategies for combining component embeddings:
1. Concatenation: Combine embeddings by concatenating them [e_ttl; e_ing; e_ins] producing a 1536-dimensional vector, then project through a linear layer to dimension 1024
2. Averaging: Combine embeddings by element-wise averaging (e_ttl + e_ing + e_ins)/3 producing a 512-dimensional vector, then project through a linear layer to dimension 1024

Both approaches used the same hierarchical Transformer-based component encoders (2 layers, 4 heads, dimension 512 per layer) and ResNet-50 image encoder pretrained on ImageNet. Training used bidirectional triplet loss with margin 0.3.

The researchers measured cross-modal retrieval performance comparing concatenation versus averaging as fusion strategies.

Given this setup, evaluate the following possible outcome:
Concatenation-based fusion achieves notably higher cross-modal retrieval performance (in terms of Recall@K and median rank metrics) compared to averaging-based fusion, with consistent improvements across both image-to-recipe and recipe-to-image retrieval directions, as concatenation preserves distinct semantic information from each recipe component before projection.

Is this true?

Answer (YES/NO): NO